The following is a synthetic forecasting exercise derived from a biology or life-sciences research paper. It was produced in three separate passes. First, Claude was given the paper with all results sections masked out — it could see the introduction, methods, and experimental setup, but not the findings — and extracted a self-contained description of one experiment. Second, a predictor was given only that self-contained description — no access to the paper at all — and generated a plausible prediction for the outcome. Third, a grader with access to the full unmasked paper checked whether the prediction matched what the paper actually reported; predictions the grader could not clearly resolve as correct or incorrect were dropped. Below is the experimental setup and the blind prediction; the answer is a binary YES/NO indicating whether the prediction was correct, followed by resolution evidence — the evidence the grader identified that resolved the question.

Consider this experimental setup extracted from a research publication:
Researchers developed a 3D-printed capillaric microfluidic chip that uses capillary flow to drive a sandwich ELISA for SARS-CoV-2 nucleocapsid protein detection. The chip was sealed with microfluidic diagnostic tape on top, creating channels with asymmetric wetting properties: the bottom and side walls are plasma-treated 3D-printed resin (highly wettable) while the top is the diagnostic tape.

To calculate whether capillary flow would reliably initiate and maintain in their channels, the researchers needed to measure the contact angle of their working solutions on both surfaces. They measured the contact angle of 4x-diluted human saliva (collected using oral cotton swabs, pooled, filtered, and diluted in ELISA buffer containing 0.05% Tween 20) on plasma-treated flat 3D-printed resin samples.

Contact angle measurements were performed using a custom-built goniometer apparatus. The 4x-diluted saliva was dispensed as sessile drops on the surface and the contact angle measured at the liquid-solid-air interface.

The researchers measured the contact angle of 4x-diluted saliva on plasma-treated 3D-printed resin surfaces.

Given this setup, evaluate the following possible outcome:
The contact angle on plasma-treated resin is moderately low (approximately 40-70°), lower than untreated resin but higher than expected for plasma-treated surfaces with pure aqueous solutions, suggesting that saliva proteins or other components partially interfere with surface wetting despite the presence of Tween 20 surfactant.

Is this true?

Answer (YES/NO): NO